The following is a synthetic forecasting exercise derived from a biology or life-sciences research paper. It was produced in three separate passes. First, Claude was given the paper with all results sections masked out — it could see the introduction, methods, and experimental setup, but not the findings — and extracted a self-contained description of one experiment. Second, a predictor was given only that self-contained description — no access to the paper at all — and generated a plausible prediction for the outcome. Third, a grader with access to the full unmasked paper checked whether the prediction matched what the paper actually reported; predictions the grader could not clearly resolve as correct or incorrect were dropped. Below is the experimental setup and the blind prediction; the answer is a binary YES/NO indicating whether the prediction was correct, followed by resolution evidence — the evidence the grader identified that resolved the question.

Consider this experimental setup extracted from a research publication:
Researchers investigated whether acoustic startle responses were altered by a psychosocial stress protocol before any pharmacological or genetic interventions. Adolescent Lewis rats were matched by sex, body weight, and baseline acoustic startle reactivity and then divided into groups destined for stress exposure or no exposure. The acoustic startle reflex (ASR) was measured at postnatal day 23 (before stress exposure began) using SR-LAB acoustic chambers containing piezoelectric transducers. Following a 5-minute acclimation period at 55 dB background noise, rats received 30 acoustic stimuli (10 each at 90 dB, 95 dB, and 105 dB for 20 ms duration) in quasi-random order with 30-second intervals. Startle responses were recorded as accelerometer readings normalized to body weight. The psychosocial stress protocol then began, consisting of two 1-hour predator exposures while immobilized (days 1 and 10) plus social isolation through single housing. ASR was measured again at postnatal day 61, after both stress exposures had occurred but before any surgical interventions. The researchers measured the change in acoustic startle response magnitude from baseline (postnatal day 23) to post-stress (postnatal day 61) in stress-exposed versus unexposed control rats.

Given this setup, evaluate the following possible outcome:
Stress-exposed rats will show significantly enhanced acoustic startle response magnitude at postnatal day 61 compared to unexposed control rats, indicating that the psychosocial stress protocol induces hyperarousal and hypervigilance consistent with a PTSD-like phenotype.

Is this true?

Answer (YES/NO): NO